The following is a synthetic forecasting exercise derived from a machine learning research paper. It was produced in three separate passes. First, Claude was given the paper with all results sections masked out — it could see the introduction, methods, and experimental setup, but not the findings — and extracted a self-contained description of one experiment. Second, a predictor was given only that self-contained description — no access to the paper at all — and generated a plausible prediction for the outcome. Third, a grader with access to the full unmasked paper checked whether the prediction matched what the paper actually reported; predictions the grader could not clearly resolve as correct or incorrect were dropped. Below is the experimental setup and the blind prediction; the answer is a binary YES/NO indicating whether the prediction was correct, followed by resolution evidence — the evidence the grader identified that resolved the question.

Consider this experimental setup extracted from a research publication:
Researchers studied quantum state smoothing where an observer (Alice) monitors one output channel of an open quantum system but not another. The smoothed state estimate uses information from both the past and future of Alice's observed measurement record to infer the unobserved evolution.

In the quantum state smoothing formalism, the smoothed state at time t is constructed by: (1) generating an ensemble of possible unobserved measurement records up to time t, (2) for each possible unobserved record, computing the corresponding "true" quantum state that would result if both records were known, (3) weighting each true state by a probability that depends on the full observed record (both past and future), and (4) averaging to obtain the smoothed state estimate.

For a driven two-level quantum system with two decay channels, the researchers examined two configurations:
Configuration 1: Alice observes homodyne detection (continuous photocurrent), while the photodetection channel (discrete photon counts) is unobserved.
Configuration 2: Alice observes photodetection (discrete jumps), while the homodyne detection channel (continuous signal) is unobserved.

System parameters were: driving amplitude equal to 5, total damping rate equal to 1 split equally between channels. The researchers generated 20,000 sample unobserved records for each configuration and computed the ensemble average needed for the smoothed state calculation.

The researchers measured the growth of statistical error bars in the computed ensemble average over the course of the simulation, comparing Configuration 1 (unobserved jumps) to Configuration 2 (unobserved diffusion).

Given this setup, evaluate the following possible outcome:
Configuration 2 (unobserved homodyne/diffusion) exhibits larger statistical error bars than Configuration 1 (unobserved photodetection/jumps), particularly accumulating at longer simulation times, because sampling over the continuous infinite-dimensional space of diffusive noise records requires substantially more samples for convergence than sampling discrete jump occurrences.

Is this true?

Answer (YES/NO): YES